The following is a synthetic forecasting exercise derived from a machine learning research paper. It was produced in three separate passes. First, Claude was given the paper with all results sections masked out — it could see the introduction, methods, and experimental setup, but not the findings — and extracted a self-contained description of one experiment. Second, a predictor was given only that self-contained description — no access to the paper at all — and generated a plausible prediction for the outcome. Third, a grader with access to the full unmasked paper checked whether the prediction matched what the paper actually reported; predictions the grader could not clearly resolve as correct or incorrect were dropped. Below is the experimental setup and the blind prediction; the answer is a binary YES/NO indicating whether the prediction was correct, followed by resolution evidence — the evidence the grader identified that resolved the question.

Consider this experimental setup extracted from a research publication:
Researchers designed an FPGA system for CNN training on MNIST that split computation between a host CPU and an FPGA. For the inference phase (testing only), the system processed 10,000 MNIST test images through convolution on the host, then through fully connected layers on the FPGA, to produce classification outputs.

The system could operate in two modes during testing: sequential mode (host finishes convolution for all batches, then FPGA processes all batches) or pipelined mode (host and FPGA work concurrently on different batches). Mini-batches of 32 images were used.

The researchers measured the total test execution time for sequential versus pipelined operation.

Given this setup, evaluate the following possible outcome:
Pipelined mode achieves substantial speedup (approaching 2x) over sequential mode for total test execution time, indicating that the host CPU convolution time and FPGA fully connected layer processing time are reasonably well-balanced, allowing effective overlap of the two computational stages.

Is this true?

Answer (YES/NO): NO